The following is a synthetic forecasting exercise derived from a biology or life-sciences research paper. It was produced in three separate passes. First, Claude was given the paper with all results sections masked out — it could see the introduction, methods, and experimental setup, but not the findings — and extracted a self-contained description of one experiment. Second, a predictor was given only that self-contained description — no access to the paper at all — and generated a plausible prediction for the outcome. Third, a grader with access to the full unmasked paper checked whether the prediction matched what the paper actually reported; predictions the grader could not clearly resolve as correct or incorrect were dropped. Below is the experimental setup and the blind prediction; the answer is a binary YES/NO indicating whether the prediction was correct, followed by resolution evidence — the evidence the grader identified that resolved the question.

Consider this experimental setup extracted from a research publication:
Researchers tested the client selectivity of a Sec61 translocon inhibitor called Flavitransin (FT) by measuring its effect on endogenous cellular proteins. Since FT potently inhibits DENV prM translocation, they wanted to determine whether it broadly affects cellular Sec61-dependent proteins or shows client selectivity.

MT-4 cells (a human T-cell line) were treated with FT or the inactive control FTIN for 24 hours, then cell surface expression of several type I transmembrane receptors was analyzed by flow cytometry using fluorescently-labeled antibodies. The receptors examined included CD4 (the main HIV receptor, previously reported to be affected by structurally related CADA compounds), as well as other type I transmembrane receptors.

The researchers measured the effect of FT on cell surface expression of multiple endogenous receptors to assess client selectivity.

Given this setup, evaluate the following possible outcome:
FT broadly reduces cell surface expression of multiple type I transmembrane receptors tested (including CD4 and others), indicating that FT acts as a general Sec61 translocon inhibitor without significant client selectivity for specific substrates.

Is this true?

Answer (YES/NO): NO